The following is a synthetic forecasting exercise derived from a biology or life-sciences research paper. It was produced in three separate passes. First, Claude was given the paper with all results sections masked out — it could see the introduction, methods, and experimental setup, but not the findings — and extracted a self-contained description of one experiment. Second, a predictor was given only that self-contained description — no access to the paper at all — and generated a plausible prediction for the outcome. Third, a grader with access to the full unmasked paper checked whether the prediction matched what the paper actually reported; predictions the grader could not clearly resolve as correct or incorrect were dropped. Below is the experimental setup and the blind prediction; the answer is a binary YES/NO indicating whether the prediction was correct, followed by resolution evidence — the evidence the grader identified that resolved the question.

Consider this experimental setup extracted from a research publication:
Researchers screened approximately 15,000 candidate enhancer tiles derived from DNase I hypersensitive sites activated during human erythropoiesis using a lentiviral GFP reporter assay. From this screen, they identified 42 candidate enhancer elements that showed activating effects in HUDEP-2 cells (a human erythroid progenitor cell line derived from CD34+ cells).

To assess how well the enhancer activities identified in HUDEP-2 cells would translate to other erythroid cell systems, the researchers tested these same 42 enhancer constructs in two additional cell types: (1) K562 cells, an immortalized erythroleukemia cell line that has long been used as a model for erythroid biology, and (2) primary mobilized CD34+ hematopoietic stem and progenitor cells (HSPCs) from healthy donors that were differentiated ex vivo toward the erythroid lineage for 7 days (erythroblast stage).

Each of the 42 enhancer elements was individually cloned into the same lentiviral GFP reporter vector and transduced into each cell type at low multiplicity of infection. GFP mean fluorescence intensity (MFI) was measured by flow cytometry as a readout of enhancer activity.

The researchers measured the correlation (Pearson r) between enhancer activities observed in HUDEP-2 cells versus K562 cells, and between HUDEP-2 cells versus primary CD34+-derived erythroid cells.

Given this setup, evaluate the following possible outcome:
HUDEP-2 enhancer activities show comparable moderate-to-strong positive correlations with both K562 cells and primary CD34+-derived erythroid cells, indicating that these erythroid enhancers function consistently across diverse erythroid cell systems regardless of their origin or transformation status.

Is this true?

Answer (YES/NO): NO